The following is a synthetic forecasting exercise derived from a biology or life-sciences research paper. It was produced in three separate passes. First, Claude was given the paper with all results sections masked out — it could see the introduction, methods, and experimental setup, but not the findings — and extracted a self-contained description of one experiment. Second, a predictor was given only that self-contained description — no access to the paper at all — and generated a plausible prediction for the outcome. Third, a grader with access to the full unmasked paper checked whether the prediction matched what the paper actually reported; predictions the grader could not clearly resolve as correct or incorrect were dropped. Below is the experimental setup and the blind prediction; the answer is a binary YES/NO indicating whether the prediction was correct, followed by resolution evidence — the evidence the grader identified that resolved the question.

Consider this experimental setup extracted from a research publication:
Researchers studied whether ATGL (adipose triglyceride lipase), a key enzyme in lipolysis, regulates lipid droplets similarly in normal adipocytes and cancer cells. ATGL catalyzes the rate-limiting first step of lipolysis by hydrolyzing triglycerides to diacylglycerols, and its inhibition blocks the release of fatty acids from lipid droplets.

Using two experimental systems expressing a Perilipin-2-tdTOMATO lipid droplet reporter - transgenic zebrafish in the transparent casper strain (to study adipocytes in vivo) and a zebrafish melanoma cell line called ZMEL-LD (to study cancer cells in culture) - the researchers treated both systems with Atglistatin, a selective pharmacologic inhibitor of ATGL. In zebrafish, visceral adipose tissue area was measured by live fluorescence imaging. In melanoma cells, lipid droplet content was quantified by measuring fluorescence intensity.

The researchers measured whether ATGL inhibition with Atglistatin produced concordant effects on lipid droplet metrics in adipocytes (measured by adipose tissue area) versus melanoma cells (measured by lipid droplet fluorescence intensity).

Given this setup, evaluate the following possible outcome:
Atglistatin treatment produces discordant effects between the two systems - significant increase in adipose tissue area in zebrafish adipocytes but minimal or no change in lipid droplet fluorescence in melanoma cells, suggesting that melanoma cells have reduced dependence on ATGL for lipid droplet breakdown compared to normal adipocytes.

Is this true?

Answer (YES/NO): NO